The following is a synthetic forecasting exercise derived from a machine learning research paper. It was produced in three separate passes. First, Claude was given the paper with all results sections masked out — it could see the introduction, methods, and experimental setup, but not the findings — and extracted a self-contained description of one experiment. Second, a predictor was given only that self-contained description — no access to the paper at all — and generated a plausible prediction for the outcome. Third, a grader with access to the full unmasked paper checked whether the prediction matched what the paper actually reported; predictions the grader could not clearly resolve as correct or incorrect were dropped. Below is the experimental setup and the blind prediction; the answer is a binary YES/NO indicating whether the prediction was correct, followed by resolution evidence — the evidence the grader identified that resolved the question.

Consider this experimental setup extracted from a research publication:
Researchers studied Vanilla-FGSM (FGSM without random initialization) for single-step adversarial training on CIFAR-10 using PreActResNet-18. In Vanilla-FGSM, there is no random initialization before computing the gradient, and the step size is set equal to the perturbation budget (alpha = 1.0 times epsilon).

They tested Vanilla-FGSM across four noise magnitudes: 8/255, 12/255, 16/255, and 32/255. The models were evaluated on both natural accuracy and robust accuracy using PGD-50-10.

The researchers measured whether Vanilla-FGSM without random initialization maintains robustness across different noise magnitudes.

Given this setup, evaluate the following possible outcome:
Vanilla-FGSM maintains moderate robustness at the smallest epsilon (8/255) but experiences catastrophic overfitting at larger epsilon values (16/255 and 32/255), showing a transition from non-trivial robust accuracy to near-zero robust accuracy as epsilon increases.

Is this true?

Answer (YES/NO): NO